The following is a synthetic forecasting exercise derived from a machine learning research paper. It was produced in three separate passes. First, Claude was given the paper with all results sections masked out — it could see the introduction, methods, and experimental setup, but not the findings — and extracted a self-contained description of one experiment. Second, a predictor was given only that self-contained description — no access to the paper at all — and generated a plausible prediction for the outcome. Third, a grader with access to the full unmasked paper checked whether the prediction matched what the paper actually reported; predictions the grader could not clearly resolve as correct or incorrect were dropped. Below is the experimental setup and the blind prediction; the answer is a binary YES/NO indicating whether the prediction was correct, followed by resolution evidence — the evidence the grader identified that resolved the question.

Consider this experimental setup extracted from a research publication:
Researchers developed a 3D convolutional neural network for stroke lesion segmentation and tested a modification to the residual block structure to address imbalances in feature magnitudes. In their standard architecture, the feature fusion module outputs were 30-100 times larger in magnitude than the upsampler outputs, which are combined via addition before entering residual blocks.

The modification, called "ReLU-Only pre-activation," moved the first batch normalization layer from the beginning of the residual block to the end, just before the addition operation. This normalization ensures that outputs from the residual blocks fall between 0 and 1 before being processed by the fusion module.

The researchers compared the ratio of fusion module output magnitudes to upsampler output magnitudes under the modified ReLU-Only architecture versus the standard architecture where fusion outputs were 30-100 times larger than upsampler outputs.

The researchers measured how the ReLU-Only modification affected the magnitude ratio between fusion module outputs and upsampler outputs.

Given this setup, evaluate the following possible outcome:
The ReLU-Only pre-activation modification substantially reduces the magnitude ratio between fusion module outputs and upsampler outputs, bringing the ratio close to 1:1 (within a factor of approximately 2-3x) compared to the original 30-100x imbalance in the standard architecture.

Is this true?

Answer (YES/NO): NO